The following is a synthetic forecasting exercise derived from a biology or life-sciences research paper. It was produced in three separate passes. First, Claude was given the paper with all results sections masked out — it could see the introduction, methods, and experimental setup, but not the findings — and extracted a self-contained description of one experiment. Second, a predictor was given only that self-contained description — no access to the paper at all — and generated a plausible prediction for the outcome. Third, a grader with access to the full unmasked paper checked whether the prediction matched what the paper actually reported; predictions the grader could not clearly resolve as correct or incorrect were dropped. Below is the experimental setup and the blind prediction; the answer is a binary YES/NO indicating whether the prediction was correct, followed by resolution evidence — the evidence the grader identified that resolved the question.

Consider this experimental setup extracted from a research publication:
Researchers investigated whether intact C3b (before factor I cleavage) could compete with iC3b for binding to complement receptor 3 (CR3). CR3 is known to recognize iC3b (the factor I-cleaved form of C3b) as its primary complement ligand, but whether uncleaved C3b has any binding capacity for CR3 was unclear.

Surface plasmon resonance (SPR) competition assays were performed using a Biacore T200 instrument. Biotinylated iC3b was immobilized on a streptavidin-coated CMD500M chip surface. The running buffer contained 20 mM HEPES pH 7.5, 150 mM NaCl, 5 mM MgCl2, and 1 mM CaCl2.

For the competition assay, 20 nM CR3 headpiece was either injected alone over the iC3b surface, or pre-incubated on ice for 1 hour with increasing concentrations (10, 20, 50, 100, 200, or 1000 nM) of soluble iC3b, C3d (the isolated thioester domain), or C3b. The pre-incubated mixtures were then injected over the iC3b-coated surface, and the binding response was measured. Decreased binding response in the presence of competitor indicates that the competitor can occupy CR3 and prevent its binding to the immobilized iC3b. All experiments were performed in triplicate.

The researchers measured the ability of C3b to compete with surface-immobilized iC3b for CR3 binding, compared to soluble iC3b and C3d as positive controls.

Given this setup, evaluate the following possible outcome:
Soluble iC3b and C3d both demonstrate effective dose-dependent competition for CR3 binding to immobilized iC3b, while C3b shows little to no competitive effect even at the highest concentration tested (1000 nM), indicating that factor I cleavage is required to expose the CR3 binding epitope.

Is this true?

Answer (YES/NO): NO